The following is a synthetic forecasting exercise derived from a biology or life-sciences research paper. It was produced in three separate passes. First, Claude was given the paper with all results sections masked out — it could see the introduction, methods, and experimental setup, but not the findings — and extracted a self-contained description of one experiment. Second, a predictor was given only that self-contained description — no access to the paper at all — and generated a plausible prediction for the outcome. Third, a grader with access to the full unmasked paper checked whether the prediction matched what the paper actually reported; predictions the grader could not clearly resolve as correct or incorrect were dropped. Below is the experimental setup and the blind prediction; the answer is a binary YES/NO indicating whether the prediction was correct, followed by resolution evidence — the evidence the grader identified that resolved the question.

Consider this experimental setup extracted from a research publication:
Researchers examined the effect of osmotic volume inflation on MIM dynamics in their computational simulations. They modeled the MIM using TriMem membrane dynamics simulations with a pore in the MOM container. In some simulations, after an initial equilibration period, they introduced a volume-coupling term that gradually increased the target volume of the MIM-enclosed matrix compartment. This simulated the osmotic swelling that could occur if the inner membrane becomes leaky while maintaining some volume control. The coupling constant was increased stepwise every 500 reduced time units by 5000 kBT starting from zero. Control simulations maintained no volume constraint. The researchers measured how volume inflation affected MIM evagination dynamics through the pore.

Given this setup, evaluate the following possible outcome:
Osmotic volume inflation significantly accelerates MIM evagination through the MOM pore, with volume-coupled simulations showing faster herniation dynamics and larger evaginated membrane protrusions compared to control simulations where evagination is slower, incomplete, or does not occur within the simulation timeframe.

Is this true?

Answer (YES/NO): YES